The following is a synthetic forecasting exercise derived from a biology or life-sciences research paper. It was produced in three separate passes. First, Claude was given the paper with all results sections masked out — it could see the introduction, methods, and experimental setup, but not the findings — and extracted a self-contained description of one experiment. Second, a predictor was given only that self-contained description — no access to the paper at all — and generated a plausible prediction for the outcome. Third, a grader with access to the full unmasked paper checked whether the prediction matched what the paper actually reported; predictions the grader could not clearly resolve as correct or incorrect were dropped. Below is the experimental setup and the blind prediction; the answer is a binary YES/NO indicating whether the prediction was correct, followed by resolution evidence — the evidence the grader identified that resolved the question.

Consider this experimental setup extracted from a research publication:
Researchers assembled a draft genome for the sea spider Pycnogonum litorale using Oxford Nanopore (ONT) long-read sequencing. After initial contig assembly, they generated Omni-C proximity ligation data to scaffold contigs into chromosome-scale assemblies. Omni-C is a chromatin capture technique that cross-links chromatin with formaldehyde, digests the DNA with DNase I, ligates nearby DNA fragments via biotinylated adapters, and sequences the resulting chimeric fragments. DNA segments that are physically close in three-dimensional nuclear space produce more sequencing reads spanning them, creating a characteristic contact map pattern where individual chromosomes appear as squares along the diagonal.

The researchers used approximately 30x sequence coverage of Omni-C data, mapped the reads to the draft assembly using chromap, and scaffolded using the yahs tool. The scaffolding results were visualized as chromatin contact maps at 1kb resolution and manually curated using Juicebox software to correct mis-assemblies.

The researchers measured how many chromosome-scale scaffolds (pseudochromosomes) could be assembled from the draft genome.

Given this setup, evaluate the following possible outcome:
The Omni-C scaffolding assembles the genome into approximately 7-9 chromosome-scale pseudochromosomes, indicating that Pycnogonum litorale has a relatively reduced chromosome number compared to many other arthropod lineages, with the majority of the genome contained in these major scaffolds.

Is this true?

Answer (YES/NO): NO